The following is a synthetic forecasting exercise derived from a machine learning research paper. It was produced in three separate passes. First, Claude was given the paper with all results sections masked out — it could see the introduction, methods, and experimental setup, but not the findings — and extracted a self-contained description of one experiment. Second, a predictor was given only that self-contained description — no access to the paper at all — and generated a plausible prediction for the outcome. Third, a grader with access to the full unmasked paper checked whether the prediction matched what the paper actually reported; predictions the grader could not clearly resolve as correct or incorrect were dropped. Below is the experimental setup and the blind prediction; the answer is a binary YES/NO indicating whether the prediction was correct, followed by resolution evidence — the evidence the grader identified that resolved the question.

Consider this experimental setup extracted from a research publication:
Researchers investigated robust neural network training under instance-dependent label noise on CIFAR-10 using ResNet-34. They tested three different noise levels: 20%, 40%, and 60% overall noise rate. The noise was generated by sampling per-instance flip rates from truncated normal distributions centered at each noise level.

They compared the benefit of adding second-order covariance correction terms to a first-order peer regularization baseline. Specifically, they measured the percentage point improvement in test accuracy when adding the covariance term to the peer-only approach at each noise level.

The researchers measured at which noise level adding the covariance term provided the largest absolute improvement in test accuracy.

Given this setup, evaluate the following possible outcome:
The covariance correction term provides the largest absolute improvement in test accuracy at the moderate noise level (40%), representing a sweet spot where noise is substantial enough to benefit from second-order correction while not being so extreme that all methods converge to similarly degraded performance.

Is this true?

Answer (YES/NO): NO